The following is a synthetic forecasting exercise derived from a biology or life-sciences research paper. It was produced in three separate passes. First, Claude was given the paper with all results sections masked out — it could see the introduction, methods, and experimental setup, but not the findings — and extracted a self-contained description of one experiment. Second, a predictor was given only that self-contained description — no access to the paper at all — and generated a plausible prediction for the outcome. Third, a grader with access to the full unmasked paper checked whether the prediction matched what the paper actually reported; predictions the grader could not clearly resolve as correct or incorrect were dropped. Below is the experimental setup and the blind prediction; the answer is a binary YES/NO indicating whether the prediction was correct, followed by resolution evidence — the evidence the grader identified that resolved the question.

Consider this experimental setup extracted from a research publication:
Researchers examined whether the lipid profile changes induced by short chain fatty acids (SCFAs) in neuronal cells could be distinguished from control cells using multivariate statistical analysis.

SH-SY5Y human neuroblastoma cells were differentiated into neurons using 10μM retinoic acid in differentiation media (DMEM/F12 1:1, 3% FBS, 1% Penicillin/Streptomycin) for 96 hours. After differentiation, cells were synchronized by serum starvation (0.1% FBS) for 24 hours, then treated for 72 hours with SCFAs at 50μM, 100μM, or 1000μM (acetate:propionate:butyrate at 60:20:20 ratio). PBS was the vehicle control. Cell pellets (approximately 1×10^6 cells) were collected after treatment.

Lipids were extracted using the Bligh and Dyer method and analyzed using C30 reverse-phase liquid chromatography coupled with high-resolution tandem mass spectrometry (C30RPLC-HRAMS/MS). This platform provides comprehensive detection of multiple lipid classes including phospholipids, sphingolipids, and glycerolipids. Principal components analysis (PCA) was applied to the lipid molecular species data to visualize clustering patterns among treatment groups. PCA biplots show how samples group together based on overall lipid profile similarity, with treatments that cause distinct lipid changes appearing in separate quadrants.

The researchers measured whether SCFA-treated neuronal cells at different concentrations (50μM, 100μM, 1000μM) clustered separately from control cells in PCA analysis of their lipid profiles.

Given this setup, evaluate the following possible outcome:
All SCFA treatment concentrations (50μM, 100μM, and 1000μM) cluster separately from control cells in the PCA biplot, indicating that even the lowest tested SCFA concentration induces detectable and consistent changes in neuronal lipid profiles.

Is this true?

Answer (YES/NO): NO